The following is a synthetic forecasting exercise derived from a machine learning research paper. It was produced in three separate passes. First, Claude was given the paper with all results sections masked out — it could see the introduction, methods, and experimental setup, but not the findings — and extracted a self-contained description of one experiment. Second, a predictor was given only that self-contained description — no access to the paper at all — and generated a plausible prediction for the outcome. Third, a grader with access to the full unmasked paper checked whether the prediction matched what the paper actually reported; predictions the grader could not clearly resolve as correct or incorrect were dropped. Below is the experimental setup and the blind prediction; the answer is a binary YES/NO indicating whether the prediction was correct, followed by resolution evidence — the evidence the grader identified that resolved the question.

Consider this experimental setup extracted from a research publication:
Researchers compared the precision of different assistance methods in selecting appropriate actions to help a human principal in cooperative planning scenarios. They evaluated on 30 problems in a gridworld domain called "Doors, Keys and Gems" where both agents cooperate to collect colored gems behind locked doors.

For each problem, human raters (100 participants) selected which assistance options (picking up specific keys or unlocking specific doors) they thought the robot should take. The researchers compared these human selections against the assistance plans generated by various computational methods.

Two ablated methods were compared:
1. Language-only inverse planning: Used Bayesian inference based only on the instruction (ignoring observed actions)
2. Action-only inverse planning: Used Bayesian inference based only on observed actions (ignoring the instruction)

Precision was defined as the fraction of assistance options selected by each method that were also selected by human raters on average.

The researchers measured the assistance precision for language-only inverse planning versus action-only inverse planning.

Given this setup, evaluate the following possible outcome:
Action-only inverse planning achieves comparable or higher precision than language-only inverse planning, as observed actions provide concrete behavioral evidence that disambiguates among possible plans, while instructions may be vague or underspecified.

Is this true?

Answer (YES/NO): NO